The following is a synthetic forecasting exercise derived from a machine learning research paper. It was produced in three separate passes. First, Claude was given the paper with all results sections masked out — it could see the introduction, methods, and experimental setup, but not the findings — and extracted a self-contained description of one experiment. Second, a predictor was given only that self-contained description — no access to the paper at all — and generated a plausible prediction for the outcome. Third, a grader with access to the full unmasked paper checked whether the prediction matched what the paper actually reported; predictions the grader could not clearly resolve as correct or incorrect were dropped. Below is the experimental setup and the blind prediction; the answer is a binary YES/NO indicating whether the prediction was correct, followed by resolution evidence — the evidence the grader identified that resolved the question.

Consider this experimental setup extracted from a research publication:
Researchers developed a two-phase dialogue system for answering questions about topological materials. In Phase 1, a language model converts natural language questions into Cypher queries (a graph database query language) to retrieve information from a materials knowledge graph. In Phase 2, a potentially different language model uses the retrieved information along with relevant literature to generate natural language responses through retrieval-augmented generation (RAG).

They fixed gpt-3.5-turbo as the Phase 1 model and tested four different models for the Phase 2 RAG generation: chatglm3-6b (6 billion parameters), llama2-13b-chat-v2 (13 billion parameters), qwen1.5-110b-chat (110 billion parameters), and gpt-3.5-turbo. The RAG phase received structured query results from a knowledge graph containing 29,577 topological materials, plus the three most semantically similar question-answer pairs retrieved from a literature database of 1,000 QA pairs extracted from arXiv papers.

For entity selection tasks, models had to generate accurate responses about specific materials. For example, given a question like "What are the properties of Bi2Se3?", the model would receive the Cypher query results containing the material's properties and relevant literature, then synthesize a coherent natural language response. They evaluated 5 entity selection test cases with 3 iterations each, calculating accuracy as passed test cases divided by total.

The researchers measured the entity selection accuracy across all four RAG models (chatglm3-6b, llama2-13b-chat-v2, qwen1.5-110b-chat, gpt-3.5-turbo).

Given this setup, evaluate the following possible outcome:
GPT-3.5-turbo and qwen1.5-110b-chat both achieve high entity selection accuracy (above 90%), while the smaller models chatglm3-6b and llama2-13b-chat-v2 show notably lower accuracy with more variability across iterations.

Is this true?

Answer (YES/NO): NO